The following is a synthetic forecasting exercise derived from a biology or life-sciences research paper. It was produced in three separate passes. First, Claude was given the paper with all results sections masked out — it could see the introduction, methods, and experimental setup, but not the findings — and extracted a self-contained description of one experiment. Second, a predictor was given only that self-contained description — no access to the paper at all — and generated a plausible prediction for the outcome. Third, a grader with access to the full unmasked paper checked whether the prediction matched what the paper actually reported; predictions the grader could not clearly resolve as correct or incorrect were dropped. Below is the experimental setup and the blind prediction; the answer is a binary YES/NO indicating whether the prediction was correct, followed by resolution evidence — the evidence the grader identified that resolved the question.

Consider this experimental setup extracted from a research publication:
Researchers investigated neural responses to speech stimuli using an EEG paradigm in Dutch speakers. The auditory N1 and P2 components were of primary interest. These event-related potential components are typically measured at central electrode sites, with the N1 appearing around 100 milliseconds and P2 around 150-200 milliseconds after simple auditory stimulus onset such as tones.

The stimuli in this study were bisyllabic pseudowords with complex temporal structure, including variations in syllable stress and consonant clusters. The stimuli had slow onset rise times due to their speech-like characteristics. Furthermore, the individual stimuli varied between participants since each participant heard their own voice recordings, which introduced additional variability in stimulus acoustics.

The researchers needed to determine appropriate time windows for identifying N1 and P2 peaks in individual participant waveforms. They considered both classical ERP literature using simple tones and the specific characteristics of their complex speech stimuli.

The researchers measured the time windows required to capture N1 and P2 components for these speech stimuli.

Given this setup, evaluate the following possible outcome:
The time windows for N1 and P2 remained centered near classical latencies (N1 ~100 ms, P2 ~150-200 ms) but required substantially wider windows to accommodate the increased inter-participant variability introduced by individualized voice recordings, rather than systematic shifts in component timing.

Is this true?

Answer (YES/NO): NO